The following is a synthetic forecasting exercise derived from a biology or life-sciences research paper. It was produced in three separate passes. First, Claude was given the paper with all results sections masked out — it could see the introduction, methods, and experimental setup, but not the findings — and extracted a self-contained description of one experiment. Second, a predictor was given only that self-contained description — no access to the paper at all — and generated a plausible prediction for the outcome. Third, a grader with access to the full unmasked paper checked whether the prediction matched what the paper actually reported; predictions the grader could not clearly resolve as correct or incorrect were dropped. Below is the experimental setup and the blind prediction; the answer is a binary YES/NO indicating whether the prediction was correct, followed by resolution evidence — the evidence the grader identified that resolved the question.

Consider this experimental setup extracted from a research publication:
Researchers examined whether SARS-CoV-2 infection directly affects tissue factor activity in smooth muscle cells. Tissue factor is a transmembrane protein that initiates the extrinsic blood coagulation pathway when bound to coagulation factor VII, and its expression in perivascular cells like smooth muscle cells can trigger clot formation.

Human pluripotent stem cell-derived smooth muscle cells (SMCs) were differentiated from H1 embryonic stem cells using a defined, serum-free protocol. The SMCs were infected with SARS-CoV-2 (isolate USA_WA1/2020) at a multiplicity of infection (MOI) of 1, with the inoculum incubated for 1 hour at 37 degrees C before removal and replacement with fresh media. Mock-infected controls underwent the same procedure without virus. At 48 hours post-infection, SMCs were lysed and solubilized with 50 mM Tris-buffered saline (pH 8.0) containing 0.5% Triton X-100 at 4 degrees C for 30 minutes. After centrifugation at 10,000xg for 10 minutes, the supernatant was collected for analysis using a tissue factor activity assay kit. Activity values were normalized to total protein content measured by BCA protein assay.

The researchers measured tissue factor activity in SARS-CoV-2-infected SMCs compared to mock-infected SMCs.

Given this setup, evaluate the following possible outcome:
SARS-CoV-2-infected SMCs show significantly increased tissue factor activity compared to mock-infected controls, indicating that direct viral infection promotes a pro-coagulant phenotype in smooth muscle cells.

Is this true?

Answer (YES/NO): YES